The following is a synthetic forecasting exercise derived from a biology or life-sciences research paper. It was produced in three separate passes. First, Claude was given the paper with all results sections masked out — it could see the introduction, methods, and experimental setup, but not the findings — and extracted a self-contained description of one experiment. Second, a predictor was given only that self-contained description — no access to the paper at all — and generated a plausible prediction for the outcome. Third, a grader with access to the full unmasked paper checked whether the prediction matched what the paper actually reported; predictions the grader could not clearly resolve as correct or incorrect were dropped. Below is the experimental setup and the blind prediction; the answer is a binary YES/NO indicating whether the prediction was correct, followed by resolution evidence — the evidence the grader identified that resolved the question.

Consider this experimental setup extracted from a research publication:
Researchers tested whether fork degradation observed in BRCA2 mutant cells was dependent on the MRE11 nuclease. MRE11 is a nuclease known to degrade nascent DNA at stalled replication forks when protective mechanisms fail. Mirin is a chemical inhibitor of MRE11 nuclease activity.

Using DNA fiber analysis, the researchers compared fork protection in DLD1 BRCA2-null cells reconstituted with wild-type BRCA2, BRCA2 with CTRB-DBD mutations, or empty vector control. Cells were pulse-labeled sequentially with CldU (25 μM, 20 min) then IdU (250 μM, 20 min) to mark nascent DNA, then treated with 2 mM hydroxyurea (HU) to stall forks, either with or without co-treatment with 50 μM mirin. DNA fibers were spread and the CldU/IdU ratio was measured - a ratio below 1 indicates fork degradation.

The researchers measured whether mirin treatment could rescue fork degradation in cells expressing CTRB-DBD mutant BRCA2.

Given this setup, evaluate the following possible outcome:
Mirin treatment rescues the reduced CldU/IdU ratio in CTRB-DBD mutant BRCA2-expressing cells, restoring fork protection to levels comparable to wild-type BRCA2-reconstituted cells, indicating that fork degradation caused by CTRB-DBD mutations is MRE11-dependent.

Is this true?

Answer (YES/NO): YES